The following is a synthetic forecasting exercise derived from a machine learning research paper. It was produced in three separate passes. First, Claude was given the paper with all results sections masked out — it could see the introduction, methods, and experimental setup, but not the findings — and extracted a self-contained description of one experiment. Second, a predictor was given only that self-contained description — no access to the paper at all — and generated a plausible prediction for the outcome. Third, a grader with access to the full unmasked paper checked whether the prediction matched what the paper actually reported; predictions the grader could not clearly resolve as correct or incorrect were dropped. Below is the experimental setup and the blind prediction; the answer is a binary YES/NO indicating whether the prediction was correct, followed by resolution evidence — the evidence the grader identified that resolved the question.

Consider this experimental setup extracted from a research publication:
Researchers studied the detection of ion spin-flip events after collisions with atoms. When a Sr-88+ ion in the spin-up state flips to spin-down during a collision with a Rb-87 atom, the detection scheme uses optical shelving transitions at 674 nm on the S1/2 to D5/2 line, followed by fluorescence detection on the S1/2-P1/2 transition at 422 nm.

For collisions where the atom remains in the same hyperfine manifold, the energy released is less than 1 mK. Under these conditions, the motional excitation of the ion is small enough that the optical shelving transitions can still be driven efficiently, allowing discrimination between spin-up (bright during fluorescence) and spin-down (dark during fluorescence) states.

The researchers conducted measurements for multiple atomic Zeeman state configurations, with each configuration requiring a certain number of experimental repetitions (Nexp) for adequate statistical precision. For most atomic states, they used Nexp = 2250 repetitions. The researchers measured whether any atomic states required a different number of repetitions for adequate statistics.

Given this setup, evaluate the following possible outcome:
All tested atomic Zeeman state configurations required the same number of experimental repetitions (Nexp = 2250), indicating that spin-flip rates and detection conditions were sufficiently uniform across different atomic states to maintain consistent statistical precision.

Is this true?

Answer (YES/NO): NO